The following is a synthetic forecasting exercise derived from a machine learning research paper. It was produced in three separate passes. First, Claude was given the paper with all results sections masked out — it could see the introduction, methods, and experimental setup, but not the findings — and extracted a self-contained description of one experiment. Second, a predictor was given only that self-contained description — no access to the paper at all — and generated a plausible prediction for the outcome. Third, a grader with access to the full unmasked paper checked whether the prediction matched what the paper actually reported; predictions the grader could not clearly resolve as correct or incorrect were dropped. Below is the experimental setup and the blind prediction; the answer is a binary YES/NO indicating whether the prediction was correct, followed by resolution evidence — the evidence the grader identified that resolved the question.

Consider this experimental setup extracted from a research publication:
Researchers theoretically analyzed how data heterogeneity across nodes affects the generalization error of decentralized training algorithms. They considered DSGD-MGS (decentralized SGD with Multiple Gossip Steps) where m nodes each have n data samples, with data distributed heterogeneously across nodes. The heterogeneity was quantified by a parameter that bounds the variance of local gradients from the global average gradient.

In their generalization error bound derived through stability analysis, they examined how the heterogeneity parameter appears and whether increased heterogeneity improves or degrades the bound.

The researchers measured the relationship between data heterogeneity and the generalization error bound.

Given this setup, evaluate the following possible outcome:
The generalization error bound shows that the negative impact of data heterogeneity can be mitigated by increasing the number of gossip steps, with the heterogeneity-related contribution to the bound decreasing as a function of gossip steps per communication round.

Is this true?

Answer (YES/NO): NO